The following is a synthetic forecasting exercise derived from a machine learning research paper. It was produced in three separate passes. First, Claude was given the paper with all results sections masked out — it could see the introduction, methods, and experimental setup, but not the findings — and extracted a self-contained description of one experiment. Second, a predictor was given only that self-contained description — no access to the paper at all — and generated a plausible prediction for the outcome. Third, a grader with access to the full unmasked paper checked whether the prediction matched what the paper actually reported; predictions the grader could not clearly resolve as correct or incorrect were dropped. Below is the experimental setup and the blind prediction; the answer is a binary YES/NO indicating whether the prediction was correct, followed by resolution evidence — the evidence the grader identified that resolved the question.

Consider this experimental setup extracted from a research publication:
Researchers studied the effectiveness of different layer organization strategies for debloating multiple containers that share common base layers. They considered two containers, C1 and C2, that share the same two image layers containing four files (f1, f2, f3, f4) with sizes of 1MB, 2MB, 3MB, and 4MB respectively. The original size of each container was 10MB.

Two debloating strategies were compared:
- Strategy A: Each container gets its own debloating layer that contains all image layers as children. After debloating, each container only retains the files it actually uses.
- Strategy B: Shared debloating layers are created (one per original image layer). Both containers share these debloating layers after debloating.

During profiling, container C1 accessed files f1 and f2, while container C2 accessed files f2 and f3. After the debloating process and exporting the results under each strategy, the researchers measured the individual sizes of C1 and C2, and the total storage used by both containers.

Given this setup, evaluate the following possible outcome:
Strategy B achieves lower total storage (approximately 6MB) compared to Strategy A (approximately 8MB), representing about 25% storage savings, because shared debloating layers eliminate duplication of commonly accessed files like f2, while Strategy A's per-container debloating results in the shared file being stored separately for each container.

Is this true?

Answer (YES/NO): YES